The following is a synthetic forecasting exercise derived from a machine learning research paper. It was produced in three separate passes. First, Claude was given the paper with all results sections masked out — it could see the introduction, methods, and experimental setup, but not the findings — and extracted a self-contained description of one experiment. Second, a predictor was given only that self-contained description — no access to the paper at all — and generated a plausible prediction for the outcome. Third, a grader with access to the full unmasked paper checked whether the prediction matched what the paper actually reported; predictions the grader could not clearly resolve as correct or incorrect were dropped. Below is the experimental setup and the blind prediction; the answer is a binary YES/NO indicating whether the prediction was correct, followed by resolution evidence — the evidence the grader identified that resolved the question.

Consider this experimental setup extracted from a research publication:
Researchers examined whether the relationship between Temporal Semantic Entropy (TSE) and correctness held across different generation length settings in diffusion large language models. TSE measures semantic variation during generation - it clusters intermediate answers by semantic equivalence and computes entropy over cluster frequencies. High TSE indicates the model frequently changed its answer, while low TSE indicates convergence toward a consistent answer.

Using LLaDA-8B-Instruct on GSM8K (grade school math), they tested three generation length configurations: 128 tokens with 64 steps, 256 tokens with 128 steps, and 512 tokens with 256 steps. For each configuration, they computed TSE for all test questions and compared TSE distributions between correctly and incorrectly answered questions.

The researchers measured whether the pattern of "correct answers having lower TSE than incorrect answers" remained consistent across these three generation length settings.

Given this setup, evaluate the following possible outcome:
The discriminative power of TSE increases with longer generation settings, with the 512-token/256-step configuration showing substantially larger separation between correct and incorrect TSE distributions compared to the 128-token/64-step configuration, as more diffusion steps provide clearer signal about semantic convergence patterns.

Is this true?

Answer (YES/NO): NO